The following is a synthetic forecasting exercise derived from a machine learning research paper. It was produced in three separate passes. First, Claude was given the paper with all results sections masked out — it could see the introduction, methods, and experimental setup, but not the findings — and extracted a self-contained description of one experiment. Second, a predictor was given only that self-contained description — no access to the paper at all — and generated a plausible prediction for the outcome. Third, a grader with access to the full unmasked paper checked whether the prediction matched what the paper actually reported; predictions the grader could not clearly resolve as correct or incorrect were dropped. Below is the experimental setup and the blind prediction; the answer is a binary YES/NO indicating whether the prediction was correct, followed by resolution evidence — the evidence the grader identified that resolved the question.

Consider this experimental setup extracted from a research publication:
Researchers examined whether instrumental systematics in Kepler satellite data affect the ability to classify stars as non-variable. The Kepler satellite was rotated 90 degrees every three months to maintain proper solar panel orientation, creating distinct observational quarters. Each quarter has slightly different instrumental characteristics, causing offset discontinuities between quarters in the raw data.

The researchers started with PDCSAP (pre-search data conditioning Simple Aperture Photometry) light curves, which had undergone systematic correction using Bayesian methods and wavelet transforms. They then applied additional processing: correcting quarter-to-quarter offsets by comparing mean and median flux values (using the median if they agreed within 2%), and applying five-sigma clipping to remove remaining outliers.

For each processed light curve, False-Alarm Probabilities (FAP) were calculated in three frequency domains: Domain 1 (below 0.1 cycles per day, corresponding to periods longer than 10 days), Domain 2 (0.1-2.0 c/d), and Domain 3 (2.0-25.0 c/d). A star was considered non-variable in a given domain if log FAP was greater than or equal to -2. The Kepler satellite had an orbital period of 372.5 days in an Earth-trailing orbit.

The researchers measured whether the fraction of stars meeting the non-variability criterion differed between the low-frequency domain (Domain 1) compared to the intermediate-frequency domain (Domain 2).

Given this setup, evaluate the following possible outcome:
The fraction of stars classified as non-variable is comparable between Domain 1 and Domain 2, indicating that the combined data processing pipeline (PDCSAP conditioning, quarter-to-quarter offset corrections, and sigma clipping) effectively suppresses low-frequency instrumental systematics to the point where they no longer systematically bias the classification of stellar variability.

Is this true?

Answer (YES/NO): NO